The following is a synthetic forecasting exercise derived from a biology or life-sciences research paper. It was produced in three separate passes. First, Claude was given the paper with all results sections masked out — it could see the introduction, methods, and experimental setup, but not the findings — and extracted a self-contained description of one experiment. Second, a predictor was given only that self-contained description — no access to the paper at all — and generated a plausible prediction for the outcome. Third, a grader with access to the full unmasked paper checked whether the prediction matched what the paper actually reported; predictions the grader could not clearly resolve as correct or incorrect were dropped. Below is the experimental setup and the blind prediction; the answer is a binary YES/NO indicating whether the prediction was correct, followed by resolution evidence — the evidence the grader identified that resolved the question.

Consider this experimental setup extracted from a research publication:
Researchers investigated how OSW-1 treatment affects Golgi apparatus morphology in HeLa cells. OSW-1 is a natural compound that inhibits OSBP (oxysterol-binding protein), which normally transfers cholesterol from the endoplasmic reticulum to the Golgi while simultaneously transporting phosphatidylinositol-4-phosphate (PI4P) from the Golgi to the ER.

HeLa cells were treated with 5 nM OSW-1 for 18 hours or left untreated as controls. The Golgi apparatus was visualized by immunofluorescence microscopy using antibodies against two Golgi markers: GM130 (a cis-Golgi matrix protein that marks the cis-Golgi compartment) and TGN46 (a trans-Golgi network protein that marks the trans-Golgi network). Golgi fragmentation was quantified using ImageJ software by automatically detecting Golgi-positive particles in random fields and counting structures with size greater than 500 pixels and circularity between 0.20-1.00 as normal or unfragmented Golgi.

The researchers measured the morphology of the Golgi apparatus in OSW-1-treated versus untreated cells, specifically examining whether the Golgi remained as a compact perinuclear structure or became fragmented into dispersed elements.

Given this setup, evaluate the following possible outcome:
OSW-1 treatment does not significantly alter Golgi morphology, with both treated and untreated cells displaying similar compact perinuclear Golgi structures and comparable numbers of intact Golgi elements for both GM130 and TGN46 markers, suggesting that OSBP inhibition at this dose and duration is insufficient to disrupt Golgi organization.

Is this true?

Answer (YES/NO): NO